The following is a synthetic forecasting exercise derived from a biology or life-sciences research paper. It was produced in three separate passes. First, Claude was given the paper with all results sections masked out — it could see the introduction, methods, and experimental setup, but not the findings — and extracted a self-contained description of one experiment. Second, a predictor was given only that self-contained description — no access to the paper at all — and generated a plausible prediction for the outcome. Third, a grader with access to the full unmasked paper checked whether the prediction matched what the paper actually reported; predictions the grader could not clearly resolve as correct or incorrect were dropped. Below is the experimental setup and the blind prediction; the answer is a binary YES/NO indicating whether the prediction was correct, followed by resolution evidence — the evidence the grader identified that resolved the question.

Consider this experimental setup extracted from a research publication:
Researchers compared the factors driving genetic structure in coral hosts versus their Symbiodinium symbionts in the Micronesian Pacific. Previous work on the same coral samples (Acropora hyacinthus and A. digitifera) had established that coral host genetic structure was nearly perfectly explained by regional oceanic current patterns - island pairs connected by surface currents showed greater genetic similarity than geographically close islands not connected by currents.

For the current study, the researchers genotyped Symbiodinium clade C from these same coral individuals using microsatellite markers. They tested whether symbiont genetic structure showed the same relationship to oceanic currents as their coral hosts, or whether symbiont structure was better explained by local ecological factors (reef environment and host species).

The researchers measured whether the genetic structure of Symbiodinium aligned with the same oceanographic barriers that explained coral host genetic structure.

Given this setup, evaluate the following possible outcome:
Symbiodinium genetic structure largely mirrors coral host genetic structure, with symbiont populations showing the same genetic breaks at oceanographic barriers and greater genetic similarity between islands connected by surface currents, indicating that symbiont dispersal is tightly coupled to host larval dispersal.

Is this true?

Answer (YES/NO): NO